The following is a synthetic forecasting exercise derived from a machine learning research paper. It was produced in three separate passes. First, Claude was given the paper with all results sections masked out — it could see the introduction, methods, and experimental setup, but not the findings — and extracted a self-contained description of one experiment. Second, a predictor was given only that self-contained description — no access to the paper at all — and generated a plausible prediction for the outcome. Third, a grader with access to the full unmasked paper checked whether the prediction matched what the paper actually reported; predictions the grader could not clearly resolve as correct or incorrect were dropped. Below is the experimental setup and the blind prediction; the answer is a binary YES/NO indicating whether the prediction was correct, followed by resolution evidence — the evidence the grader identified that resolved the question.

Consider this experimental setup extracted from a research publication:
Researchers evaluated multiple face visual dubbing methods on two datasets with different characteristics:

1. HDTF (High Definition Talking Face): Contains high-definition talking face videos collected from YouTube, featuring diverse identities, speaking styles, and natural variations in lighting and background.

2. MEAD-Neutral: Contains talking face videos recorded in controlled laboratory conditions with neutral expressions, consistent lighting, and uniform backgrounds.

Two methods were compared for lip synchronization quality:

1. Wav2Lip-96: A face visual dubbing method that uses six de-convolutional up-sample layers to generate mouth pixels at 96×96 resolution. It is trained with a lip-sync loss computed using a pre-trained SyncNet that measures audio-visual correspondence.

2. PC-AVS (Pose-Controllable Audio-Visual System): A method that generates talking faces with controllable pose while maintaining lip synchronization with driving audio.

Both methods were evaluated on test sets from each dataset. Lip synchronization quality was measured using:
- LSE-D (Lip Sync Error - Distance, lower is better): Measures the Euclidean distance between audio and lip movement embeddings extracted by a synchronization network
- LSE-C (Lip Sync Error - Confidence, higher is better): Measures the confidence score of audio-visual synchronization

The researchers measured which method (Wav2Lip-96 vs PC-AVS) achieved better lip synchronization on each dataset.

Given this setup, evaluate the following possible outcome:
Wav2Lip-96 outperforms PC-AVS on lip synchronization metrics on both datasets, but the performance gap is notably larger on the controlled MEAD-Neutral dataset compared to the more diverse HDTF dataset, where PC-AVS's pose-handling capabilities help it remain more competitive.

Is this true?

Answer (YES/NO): NO